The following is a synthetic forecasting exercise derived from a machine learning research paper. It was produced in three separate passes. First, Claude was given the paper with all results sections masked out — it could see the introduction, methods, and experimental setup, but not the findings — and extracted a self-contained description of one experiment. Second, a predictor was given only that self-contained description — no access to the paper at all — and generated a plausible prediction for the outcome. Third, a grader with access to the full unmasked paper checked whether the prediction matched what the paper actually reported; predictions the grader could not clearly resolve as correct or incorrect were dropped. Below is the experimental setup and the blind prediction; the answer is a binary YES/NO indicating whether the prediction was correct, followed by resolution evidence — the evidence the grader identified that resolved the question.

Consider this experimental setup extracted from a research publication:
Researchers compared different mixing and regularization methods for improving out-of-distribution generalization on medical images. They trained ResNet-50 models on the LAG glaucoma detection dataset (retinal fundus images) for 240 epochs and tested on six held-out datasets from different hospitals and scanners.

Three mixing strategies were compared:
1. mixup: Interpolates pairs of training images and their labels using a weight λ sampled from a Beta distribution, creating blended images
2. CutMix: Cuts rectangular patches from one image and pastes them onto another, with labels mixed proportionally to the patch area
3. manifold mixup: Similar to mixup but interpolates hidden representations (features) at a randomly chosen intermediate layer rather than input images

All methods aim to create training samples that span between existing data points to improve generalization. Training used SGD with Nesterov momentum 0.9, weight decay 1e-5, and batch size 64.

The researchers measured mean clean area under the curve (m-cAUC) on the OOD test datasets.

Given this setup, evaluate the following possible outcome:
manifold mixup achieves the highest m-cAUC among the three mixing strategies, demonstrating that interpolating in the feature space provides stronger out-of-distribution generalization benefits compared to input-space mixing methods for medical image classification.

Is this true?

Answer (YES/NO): NO